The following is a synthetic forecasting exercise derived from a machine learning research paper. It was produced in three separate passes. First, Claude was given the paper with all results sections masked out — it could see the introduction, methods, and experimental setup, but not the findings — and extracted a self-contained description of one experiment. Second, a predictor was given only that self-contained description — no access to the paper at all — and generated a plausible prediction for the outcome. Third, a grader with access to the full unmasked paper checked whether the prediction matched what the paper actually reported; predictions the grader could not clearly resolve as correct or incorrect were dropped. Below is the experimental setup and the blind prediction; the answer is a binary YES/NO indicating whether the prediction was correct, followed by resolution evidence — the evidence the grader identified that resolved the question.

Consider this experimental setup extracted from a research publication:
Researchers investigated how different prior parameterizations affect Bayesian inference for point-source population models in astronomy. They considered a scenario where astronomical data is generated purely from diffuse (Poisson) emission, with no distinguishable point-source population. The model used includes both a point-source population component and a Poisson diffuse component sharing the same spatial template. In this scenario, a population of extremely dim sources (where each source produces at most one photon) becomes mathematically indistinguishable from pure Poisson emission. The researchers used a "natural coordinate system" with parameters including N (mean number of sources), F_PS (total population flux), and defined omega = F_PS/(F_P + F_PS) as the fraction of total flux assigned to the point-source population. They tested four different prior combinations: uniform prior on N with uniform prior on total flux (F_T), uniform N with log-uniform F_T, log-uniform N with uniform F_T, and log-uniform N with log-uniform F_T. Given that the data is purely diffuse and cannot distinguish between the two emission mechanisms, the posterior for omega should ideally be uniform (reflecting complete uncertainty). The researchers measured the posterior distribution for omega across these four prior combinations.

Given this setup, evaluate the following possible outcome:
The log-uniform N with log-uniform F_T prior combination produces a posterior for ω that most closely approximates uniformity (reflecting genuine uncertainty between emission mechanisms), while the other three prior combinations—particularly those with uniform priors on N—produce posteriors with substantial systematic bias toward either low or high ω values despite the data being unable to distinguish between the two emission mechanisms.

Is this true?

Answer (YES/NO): NO